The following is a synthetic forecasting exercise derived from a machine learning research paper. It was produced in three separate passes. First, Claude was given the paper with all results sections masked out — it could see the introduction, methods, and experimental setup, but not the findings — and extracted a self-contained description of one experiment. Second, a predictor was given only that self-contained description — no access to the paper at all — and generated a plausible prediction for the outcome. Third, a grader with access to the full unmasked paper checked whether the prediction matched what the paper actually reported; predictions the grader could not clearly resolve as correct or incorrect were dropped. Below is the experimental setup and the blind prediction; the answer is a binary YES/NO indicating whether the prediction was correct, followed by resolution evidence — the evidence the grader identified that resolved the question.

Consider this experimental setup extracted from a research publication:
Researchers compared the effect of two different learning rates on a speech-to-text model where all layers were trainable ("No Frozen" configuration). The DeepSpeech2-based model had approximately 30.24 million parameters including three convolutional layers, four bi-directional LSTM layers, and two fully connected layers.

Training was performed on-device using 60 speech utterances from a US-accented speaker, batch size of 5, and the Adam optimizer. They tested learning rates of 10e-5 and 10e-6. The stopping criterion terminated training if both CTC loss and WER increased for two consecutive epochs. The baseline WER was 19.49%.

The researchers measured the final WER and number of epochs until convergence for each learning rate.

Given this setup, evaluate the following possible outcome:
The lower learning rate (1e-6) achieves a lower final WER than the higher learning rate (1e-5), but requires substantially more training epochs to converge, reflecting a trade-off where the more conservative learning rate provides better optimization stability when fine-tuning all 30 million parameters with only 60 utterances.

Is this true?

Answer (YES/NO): YES